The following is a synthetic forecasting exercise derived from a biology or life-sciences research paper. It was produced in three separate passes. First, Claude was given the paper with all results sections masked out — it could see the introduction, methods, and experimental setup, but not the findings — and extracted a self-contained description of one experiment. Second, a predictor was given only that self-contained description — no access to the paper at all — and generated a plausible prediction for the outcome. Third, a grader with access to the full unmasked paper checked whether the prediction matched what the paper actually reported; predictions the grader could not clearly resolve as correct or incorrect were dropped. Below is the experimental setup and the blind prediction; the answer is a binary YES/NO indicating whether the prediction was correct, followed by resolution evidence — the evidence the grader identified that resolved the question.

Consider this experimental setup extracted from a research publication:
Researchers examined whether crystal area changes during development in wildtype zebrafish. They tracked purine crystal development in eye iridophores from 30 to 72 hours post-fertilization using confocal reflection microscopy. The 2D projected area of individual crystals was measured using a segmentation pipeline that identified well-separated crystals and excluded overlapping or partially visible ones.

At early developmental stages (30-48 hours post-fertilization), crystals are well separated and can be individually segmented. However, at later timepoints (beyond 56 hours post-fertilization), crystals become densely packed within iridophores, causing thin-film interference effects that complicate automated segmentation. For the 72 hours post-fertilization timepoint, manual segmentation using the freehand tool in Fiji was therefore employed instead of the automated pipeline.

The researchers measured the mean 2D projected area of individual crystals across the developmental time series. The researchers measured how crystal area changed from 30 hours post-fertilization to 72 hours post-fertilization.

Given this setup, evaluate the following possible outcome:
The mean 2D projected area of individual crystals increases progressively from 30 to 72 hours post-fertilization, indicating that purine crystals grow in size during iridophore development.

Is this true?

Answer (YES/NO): YES